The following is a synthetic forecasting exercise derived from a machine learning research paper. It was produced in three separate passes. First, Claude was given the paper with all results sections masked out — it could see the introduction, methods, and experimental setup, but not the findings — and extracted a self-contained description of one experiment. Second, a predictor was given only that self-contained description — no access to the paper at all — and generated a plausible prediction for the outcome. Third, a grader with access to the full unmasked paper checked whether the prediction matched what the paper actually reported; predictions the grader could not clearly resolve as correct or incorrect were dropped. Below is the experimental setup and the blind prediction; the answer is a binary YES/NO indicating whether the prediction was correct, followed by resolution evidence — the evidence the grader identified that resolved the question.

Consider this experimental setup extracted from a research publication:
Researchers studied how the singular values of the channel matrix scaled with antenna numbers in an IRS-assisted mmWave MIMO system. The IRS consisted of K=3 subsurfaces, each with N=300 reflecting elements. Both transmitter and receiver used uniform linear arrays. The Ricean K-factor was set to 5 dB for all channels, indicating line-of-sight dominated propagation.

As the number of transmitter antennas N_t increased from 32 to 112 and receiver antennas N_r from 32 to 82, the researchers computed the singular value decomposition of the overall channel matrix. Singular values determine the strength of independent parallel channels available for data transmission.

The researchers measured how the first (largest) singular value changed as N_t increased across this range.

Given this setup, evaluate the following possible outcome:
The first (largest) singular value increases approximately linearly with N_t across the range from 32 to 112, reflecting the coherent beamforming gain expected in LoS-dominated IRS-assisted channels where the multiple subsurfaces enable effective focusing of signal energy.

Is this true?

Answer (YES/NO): NO